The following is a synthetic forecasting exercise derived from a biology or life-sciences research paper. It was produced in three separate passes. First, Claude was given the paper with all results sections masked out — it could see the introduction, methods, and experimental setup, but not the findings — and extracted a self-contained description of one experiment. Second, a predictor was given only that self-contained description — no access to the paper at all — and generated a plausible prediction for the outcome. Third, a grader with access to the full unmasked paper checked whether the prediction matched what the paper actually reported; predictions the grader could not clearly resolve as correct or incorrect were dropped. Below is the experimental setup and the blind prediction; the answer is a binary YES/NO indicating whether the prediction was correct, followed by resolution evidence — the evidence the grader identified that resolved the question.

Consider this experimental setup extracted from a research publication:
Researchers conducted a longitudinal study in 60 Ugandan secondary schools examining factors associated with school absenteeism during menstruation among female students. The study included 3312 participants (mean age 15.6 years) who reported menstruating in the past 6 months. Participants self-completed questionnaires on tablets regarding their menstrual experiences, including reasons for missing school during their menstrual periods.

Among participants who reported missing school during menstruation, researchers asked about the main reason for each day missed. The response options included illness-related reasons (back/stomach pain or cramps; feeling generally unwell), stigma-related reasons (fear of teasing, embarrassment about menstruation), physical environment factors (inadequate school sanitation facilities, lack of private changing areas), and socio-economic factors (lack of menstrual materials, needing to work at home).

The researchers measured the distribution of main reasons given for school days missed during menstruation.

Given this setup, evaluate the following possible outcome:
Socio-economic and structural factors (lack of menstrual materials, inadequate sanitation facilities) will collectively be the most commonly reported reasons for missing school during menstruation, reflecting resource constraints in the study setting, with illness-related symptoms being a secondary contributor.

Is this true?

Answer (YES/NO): NO